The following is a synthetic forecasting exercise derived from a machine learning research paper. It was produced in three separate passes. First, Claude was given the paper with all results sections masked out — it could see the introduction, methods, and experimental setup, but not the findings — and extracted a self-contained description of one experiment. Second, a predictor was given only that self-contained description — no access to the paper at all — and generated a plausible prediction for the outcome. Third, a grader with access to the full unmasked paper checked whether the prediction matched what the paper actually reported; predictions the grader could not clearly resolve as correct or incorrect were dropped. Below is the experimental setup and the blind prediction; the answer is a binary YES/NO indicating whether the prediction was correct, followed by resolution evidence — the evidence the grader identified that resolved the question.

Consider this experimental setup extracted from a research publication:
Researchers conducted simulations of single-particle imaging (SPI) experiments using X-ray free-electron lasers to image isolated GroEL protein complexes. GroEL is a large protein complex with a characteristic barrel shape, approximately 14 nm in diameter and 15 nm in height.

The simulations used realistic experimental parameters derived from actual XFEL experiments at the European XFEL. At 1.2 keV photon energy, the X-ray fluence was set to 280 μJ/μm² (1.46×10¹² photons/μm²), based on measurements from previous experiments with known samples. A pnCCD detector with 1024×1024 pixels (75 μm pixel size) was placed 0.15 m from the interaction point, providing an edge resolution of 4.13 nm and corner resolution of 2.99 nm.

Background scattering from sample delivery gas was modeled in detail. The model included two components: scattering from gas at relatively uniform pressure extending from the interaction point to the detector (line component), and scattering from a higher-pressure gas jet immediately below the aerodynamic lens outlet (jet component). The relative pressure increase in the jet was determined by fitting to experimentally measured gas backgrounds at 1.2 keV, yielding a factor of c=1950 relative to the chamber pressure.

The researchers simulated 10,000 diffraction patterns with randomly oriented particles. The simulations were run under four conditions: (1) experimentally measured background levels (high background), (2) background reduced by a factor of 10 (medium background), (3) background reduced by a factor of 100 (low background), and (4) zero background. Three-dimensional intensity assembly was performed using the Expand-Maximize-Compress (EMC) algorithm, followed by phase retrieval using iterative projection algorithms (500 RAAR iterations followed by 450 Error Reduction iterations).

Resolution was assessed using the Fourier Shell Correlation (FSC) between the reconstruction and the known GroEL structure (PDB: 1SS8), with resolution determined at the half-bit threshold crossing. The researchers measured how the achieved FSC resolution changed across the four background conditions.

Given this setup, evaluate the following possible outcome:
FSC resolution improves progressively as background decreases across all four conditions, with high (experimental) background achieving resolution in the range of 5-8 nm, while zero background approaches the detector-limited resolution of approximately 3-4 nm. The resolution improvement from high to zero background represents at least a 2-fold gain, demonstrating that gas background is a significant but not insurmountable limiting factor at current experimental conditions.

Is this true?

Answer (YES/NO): NO